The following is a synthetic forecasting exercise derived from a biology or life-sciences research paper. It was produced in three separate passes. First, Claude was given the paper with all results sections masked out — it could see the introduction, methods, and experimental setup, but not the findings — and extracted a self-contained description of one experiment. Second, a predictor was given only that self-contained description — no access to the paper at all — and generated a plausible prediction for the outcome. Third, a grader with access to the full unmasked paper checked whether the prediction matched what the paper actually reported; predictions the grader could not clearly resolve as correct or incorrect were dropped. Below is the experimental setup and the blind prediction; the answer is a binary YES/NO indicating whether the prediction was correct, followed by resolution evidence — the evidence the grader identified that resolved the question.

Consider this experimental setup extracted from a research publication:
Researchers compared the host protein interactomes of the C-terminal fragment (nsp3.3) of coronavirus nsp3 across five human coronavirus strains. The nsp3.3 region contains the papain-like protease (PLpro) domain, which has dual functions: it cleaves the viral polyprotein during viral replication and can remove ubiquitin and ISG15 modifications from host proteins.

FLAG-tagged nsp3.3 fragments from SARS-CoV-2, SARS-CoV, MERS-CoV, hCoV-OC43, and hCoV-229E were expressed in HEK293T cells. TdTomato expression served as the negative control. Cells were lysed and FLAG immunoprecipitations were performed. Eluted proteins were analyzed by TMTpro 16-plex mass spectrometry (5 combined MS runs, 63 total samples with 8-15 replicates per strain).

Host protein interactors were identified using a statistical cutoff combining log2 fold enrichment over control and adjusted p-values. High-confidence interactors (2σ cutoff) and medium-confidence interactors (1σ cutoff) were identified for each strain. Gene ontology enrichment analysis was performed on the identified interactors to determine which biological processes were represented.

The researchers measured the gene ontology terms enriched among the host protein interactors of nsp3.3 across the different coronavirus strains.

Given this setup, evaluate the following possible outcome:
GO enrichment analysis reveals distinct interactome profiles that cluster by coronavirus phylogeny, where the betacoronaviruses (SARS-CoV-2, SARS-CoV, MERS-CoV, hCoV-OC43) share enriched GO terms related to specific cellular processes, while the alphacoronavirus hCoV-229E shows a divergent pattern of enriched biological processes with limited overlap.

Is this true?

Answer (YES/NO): NO